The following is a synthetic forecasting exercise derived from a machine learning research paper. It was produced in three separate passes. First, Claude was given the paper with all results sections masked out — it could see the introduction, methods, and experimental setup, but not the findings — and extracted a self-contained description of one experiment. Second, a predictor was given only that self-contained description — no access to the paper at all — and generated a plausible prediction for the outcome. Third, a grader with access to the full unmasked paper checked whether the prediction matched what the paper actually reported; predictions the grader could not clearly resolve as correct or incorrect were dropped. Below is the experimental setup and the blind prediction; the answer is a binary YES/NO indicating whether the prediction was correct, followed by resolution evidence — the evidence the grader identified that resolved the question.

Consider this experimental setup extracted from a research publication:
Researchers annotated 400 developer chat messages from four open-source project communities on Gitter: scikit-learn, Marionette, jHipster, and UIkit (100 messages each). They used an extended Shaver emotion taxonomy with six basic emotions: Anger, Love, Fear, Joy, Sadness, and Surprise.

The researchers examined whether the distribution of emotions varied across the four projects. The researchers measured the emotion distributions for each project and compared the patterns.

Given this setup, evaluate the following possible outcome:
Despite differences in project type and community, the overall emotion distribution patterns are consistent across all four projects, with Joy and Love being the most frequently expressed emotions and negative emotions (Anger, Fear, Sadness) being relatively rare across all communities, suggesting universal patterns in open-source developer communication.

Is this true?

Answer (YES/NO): NO